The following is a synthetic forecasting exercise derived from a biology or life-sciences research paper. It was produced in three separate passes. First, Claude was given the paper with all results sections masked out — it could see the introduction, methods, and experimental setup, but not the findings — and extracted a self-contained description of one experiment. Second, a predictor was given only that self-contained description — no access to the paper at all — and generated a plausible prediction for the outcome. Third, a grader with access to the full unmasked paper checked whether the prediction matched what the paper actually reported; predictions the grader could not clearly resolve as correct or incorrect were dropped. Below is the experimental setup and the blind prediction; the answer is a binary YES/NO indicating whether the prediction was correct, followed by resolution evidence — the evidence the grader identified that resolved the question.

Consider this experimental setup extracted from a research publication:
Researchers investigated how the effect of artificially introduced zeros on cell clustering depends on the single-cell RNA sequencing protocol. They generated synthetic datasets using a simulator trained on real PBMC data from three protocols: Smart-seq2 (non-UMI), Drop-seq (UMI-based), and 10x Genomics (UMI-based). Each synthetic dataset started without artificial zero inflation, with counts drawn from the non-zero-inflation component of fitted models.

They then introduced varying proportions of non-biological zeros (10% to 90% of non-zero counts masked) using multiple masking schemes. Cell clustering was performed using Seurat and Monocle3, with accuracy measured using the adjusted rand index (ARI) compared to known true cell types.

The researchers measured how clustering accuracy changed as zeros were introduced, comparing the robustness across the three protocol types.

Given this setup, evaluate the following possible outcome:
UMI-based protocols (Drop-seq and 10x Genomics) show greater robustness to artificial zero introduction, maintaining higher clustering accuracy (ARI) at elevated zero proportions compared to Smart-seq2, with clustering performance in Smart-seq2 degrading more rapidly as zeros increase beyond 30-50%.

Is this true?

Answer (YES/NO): NO